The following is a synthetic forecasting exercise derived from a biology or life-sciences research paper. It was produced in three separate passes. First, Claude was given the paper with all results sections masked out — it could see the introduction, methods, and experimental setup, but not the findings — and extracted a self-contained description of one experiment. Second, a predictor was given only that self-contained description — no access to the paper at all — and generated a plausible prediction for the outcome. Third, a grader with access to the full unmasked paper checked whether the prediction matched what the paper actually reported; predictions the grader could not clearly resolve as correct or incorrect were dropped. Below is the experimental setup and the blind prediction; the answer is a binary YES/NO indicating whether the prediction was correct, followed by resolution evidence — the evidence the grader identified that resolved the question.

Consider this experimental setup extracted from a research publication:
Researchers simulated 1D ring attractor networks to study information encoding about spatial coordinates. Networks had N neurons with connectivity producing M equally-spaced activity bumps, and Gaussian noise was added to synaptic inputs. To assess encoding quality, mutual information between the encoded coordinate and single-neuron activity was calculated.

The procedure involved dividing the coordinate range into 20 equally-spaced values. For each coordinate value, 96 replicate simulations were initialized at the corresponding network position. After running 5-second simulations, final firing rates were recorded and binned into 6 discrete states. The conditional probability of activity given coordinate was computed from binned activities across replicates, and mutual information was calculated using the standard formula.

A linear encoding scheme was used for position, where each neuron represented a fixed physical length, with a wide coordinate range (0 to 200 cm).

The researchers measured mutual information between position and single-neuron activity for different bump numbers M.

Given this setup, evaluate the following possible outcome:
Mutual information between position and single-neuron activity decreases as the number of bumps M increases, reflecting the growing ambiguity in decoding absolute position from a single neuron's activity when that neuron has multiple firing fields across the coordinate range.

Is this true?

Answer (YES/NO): NO